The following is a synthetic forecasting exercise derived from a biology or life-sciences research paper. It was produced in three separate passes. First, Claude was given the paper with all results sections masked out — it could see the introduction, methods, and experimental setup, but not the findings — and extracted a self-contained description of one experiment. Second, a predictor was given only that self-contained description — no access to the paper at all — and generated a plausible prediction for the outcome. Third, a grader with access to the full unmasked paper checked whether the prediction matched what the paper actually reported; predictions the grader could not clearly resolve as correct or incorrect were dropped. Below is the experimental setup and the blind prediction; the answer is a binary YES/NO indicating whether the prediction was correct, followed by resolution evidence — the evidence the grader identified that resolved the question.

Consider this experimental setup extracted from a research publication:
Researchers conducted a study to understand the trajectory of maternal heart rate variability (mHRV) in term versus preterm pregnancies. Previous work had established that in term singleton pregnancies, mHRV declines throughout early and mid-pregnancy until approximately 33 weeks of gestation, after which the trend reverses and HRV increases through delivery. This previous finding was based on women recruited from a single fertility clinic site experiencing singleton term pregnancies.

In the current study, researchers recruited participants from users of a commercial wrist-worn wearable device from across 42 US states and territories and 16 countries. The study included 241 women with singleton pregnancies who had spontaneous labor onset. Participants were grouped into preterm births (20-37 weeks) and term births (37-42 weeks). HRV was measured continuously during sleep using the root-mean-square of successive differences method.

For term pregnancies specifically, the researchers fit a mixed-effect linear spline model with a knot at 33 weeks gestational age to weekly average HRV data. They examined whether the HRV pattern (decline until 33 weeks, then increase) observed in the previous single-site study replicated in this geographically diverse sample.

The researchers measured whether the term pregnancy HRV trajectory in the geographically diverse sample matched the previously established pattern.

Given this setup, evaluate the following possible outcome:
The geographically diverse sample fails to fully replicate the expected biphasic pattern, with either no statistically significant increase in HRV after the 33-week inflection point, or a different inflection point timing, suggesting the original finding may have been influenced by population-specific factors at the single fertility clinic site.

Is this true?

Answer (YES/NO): NO